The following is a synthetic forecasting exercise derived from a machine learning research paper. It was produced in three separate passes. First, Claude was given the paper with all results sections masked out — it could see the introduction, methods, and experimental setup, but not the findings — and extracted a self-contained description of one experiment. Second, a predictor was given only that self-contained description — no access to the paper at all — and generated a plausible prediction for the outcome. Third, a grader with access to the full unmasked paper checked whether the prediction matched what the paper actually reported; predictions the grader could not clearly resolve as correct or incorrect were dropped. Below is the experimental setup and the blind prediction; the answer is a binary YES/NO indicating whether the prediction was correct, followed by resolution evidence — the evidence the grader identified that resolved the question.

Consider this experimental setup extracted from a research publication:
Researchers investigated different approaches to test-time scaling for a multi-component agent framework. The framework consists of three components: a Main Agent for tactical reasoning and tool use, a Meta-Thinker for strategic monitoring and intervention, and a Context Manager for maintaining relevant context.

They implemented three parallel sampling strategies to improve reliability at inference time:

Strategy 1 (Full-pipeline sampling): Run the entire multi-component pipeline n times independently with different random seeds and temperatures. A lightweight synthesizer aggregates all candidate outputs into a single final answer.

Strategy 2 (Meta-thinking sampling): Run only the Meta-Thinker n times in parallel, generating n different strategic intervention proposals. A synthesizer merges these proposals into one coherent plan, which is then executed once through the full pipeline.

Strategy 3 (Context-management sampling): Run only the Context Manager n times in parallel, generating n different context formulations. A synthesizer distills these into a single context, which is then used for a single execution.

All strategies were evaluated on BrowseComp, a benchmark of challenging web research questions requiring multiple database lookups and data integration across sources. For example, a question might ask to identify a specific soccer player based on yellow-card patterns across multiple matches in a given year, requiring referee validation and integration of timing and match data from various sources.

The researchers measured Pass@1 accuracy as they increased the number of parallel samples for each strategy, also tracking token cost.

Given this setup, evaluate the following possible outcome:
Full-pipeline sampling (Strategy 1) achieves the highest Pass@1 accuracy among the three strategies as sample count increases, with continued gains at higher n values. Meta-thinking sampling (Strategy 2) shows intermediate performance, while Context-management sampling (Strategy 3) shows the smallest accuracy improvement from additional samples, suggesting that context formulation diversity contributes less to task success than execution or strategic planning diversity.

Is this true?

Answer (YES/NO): NO